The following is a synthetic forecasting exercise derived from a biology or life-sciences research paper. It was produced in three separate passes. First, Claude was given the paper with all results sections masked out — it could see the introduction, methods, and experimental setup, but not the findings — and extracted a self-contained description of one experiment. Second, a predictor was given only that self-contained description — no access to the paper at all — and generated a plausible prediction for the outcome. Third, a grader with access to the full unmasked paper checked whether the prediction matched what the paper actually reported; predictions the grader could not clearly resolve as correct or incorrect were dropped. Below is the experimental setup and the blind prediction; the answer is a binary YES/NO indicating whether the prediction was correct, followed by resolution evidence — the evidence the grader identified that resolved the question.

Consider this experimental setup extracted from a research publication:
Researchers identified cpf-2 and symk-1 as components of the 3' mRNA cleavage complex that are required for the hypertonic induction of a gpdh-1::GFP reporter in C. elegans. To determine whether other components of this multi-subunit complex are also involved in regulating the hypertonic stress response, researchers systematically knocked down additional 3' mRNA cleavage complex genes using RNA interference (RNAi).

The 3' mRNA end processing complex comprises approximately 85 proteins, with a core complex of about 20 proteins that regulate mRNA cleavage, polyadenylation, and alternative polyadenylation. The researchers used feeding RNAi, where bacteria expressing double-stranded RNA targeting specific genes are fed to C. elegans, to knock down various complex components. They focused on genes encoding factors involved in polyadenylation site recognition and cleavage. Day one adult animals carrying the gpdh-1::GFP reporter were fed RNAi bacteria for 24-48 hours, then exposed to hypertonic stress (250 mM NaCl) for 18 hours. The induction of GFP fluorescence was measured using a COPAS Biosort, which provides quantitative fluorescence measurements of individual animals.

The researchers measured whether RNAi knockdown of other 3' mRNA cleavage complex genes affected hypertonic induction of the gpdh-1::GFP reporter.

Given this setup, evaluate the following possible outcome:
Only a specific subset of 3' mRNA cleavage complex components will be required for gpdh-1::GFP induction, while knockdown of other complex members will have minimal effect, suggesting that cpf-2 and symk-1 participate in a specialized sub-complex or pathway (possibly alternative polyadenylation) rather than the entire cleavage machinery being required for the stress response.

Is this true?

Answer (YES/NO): YES